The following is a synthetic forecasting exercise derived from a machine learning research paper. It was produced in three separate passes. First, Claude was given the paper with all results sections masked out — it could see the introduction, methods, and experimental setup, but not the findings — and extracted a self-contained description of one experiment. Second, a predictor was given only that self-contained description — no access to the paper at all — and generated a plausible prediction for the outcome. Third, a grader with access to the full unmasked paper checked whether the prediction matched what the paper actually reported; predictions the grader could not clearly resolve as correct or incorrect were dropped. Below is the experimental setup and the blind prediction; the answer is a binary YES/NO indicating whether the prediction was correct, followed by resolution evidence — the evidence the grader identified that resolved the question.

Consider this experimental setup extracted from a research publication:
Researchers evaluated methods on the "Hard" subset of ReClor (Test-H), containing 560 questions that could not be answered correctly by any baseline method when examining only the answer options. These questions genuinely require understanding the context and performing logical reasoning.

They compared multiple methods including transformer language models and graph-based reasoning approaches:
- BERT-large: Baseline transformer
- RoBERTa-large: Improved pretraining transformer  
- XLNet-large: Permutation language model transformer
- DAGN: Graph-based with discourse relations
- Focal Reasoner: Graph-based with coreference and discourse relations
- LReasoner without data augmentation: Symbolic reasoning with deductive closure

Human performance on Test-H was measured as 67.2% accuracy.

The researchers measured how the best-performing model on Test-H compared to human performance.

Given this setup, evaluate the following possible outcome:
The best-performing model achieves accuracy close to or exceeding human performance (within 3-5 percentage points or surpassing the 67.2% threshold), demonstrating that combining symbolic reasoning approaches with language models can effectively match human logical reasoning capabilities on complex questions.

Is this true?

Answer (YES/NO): NO